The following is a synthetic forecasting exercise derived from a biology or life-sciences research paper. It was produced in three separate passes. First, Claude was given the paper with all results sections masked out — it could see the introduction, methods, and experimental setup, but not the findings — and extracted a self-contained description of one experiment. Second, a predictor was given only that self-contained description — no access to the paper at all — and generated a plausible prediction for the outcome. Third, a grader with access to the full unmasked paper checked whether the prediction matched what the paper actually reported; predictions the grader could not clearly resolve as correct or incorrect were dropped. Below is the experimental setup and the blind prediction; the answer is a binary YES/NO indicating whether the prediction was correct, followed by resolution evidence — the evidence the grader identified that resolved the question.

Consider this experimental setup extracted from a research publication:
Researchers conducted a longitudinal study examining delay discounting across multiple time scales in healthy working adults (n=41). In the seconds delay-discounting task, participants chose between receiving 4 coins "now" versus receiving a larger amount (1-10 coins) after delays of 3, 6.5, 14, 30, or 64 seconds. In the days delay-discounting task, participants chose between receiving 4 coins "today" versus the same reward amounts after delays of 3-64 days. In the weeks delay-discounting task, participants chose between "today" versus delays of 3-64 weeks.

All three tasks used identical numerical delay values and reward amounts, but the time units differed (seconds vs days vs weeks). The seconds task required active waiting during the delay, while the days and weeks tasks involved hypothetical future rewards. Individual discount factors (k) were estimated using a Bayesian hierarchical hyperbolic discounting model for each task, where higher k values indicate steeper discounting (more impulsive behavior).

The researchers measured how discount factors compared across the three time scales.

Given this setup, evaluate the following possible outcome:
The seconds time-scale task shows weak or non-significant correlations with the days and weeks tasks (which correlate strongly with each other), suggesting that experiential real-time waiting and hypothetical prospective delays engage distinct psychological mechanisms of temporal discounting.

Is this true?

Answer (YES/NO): NO